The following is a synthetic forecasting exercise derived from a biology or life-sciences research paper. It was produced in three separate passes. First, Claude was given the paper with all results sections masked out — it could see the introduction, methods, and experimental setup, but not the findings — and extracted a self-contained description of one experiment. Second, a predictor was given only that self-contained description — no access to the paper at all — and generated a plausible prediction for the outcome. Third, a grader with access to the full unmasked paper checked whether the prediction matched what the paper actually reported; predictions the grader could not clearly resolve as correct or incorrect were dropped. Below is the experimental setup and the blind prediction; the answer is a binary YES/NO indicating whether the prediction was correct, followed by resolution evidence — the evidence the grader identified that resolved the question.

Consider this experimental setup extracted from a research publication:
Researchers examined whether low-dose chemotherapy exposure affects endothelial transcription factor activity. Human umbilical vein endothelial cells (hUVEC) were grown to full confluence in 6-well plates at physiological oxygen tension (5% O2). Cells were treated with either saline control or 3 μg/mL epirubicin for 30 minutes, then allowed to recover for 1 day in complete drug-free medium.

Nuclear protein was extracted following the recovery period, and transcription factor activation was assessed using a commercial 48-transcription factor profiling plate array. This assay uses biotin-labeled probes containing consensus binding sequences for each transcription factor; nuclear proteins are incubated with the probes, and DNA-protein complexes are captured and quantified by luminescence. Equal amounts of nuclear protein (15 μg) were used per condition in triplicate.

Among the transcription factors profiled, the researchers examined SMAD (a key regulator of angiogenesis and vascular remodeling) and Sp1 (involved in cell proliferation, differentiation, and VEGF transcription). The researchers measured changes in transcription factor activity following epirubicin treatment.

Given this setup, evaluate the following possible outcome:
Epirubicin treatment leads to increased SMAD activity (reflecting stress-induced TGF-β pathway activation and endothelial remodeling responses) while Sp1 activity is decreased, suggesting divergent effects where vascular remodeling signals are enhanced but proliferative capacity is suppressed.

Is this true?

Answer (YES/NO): NO